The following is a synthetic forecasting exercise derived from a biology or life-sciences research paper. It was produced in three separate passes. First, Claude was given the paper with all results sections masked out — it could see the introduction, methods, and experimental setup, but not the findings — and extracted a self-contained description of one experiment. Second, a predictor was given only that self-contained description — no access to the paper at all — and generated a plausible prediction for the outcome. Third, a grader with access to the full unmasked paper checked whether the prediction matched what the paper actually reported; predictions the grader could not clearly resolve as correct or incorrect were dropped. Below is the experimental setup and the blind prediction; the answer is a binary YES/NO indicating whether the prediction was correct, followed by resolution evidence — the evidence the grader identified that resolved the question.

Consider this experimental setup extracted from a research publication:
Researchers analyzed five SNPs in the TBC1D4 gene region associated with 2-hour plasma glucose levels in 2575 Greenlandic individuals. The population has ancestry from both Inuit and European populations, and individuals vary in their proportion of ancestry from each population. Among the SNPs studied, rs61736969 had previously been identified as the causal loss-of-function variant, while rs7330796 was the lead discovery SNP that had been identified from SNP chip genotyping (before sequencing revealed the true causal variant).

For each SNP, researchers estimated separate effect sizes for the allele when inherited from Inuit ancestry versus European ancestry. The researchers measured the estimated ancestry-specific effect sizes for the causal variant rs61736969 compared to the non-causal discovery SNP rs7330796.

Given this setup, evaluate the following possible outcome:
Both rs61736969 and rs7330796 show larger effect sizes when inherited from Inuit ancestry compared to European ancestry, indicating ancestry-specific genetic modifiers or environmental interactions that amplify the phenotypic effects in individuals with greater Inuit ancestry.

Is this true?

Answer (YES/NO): NO